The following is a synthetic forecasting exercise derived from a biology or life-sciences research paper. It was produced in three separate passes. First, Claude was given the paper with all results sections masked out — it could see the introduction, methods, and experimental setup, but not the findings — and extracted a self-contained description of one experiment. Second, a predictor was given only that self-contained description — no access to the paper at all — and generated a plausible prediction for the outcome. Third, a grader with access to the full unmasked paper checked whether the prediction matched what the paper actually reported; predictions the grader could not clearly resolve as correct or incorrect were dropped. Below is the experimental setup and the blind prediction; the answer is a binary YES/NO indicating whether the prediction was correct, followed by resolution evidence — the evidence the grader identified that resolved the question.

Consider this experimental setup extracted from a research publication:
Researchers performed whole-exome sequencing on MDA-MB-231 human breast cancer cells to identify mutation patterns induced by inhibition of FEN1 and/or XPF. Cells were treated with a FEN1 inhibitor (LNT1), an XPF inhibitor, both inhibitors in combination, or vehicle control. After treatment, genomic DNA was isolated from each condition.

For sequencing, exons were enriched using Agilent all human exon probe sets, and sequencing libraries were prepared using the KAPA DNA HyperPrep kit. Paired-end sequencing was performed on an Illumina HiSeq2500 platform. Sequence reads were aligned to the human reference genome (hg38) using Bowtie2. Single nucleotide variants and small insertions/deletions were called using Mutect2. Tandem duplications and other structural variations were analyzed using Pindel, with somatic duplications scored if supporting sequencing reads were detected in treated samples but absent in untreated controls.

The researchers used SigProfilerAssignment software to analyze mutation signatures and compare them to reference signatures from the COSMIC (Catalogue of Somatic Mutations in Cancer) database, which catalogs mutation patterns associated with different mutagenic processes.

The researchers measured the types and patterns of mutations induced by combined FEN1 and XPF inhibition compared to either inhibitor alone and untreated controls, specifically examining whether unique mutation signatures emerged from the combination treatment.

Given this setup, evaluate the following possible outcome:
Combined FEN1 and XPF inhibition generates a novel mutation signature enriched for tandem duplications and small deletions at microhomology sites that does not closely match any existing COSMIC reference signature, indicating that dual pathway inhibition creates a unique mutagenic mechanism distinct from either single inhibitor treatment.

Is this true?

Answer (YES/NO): NO